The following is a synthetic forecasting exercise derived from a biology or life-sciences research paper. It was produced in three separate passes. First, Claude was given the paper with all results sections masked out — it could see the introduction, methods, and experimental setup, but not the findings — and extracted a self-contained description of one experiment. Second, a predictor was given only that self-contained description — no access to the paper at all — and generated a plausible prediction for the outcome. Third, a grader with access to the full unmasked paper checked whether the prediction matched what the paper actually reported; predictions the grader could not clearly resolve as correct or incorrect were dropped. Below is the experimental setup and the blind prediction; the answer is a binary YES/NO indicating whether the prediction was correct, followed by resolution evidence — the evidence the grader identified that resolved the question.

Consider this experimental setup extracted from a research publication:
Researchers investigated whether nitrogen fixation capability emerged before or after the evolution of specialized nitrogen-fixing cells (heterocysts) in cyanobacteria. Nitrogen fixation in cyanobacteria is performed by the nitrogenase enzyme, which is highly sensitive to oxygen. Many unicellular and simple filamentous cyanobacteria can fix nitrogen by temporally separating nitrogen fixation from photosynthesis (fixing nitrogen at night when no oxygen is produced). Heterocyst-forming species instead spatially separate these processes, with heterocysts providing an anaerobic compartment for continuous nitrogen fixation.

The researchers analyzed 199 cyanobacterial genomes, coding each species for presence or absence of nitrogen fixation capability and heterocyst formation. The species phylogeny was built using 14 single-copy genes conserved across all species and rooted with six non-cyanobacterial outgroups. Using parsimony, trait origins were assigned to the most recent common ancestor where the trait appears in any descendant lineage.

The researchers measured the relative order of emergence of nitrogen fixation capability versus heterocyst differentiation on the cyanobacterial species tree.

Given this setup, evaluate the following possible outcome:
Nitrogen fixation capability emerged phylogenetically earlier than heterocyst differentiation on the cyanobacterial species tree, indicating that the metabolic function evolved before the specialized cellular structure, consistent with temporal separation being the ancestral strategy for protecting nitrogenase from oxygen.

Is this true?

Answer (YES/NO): YES